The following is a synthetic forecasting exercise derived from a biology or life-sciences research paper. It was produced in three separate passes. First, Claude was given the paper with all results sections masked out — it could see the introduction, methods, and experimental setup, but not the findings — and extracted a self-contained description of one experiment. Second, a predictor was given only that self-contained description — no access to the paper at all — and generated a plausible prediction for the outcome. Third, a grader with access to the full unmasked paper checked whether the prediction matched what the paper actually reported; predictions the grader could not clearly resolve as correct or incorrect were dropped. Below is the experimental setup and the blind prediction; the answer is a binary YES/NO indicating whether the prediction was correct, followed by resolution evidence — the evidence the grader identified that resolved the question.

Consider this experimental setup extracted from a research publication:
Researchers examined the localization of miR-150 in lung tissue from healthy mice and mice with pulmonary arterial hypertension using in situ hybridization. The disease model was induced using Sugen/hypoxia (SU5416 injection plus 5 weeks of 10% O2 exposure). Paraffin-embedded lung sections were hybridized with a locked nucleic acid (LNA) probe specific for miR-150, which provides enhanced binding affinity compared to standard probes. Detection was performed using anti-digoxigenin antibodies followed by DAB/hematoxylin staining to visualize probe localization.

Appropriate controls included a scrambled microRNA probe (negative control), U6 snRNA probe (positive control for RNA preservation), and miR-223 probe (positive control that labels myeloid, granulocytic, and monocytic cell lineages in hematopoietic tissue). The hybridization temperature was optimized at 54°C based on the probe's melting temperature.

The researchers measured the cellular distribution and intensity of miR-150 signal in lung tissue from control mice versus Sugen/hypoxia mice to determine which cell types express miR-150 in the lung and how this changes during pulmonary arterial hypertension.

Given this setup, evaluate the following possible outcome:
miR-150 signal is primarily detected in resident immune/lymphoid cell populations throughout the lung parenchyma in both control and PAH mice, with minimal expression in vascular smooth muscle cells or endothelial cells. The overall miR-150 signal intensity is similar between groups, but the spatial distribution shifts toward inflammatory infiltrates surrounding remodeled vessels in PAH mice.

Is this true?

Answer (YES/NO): NO